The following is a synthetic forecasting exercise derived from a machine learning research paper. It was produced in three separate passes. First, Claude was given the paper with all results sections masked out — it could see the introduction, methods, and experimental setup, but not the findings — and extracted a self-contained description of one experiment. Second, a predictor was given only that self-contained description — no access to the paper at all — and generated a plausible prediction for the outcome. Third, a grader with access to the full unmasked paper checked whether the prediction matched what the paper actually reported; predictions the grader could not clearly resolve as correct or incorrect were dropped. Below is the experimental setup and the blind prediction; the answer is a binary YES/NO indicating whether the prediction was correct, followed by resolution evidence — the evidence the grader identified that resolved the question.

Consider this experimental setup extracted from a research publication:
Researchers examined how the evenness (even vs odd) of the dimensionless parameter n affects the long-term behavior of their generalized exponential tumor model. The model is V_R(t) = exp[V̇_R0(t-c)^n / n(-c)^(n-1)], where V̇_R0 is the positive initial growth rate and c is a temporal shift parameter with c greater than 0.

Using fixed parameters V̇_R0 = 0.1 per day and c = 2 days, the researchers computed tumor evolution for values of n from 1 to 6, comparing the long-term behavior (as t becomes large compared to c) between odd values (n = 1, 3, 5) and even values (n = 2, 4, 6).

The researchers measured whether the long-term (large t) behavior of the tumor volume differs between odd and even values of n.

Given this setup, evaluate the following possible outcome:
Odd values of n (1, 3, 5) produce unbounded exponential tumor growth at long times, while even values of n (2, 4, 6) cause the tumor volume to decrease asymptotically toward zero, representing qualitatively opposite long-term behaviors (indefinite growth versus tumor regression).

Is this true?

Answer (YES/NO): YES